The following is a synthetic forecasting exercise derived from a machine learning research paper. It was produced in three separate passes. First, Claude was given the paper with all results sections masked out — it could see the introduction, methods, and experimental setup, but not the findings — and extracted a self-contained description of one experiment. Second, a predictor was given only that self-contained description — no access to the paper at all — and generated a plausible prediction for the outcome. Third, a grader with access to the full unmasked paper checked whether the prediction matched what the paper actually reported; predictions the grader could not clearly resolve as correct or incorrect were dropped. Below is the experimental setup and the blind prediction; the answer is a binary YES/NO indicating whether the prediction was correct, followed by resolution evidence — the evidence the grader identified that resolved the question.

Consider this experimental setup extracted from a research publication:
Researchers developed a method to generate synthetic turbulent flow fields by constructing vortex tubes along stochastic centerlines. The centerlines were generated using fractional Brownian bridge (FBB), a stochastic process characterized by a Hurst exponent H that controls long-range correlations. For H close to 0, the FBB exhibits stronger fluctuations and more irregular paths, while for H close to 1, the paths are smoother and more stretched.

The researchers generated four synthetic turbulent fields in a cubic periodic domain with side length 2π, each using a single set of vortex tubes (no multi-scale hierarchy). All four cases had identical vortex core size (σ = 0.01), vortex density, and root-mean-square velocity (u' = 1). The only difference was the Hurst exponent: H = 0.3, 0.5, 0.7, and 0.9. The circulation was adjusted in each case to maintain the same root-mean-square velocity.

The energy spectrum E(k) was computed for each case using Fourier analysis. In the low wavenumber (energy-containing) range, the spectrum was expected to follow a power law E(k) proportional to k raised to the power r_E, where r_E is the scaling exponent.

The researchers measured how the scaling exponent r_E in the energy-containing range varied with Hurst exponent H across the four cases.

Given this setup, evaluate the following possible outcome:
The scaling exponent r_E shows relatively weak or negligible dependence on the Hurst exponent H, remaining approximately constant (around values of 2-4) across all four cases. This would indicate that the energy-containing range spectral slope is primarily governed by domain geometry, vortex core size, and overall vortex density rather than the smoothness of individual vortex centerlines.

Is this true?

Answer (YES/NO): NO